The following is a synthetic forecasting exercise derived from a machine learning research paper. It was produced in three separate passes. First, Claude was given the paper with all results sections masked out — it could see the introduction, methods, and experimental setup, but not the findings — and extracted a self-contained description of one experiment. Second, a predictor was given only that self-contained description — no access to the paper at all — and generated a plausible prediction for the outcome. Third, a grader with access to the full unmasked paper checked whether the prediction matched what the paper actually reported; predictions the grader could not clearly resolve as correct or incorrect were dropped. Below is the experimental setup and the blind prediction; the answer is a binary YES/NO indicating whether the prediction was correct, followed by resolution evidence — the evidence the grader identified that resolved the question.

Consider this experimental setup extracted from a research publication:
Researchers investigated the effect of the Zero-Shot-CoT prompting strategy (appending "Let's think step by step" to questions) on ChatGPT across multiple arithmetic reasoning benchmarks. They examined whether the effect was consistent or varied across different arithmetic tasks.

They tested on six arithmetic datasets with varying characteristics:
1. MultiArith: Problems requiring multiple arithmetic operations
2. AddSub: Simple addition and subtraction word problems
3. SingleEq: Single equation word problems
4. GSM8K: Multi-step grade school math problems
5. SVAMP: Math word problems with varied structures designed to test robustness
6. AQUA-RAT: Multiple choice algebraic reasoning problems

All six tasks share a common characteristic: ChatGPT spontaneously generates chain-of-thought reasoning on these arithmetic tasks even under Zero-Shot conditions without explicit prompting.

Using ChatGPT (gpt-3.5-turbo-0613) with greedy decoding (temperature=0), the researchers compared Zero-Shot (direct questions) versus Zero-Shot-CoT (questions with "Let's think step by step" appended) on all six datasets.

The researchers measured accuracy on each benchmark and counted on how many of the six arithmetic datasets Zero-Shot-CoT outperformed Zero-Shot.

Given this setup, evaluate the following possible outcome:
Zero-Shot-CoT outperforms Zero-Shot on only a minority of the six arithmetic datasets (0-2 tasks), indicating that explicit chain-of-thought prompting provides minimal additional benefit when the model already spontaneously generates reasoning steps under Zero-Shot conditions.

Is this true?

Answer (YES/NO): NO